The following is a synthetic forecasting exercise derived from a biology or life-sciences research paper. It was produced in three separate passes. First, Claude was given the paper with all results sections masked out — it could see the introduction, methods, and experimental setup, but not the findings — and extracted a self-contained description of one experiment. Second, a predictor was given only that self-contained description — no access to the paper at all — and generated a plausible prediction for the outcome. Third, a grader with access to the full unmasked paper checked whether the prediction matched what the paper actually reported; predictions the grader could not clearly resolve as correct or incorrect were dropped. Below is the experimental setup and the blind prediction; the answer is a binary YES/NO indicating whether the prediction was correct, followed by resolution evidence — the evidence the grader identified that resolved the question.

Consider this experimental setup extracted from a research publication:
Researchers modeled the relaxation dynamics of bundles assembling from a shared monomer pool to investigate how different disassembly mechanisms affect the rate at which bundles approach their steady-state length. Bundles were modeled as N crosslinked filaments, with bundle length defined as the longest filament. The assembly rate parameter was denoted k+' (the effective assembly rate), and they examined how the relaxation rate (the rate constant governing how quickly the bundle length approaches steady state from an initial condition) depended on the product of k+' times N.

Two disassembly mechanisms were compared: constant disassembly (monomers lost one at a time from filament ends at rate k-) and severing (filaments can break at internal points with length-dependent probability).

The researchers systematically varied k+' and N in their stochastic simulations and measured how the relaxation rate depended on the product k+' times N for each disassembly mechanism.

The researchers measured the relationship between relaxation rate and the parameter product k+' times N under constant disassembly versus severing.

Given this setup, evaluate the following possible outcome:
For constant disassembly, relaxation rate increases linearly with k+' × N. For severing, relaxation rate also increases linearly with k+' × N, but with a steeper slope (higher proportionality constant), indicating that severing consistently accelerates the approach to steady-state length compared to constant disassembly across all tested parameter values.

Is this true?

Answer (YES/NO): NO